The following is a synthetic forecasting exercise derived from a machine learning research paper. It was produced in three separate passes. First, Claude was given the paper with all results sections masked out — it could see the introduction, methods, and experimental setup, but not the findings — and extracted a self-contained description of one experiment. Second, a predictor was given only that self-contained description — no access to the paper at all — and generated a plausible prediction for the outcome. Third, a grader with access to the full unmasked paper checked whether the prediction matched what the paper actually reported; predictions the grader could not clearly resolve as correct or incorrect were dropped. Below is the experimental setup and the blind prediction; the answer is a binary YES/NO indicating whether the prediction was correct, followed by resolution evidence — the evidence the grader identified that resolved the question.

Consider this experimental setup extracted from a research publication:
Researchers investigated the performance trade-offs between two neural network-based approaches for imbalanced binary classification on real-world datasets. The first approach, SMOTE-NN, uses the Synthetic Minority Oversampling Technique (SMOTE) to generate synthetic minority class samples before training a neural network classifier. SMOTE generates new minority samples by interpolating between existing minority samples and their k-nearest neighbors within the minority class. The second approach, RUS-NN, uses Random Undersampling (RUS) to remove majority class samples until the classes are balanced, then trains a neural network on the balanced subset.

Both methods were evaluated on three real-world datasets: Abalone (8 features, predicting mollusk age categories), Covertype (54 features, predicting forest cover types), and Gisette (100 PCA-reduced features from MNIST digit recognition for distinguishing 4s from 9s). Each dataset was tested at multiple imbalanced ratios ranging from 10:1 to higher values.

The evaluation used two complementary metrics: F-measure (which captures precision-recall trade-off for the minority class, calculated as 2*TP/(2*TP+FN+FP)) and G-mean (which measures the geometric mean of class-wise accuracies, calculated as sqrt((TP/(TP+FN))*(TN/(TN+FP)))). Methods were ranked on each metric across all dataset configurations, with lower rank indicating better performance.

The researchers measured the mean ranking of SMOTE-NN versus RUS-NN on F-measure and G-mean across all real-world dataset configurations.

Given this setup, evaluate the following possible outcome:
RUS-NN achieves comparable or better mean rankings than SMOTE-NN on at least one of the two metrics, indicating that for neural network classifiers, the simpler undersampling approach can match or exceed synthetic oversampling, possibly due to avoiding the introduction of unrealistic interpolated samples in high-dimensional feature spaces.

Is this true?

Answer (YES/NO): YES